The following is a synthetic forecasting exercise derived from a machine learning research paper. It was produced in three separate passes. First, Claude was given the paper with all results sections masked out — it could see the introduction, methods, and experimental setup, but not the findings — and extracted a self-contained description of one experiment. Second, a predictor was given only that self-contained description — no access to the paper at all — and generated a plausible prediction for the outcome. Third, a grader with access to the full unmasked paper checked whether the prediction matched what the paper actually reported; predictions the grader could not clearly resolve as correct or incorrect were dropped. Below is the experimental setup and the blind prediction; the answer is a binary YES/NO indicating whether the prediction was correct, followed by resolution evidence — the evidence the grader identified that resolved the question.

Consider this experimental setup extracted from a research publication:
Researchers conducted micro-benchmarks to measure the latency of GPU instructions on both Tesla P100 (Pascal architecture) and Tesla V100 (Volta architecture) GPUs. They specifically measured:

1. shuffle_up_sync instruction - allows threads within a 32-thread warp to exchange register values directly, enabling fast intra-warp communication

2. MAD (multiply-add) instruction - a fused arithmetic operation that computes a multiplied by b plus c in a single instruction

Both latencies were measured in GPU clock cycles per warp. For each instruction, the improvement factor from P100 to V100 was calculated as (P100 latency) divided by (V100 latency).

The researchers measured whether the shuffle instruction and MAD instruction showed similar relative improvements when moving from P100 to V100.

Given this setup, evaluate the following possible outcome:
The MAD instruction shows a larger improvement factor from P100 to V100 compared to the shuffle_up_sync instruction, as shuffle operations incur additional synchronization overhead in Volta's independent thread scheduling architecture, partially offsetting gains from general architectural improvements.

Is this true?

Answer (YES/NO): NO